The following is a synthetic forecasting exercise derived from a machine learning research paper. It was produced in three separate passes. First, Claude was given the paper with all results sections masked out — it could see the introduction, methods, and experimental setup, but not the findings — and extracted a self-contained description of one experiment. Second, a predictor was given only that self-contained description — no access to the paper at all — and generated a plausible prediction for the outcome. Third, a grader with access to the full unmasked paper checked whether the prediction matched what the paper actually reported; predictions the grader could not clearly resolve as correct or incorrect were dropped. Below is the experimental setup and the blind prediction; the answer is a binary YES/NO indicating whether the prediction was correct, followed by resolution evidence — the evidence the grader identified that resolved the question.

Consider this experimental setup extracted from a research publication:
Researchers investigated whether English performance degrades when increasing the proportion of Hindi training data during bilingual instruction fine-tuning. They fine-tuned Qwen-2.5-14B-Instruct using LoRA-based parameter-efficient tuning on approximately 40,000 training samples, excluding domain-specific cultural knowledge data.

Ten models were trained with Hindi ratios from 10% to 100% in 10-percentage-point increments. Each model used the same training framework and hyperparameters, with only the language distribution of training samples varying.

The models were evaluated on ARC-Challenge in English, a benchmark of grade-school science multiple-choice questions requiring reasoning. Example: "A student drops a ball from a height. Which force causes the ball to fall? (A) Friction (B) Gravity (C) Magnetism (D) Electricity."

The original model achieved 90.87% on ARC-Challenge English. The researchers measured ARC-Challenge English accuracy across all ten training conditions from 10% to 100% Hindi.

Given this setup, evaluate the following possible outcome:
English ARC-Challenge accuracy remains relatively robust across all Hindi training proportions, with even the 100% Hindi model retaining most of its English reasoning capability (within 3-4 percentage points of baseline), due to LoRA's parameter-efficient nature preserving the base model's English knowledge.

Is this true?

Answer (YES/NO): YES